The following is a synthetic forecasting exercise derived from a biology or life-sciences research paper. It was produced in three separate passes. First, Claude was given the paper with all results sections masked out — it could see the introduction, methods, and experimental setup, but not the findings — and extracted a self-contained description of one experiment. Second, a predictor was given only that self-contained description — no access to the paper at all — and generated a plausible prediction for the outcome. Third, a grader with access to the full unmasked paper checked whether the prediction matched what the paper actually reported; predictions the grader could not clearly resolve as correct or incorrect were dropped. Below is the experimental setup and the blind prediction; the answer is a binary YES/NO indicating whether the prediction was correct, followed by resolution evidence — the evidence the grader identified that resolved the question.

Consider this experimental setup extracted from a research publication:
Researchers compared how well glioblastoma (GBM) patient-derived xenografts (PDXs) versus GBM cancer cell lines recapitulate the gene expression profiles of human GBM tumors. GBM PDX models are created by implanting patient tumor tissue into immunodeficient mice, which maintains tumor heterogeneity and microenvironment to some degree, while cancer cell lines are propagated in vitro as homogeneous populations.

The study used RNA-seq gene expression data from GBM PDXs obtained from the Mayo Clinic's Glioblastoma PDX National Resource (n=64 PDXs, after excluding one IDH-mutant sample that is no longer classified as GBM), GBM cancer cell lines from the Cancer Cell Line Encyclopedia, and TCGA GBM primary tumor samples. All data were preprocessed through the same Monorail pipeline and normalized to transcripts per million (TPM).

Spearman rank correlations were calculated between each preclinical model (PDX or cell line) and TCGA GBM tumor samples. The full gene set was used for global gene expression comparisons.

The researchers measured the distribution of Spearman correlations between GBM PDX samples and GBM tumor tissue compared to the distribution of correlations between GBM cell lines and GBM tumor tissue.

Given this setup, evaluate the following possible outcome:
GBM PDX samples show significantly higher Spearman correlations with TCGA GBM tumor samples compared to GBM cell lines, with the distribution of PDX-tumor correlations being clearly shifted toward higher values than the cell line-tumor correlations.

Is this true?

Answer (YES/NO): YES